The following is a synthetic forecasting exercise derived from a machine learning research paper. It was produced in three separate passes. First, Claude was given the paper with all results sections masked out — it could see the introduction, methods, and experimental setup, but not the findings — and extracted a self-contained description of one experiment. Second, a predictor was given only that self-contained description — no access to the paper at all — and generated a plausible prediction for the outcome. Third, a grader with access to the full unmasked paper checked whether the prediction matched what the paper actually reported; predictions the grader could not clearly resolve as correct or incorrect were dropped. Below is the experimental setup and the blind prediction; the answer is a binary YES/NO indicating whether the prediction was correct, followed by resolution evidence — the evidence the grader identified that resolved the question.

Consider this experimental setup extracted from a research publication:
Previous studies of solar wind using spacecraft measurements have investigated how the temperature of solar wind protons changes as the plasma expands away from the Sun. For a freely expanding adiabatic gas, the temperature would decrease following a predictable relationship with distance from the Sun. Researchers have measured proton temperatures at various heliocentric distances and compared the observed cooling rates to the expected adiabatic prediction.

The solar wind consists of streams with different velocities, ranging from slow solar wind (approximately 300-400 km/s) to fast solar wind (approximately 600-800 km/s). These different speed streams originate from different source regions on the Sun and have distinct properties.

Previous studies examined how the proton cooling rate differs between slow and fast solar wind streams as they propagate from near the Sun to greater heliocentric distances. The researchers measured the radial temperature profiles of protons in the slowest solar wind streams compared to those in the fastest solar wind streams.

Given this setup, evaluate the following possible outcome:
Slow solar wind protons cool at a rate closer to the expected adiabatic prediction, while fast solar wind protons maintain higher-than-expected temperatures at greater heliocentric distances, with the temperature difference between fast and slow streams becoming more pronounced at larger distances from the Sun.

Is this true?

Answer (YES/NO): NO